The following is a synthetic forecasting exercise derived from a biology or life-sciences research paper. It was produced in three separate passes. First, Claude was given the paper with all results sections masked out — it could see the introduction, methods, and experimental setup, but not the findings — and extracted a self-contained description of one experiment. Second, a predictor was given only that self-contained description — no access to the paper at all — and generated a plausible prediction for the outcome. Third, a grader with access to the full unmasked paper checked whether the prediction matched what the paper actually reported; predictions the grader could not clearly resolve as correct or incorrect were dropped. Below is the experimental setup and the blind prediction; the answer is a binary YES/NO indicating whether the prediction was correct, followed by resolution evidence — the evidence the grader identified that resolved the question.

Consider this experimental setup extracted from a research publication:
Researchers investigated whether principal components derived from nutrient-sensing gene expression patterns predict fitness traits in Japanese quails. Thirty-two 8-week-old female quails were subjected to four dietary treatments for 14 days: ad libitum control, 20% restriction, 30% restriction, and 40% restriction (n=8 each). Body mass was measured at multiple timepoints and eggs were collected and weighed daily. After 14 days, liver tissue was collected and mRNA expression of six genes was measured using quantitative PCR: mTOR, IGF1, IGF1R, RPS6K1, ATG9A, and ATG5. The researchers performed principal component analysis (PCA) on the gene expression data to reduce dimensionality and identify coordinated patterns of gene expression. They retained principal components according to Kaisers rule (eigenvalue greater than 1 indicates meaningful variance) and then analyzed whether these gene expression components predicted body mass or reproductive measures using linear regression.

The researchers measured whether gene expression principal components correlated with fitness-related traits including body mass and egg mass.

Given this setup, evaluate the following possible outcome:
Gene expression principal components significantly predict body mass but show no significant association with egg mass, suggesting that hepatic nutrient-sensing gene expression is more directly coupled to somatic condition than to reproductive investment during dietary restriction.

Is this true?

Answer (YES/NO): NO